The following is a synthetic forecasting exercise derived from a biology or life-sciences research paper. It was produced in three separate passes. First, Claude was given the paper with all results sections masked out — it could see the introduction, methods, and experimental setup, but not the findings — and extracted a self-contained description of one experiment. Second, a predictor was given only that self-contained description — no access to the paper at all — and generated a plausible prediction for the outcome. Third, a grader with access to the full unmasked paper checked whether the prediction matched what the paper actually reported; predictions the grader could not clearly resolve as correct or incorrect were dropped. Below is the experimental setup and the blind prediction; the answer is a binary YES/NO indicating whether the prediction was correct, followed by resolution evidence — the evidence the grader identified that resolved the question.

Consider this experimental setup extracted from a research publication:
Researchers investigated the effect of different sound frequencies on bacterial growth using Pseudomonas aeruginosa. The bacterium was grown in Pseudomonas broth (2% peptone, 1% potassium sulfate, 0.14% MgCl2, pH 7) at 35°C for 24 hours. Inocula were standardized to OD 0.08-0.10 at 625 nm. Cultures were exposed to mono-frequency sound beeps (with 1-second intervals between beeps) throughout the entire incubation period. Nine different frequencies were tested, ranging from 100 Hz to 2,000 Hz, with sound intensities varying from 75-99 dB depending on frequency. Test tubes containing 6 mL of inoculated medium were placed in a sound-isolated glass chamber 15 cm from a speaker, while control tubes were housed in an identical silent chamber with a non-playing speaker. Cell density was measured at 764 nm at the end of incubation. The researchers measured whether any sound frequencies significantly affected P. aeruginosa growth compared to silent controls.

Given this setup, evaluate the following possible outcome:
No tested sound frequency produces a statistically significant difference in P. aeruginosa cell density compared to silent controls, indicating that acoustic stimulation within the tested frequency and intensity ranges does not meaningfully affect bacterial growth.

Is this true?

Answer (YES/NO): NO